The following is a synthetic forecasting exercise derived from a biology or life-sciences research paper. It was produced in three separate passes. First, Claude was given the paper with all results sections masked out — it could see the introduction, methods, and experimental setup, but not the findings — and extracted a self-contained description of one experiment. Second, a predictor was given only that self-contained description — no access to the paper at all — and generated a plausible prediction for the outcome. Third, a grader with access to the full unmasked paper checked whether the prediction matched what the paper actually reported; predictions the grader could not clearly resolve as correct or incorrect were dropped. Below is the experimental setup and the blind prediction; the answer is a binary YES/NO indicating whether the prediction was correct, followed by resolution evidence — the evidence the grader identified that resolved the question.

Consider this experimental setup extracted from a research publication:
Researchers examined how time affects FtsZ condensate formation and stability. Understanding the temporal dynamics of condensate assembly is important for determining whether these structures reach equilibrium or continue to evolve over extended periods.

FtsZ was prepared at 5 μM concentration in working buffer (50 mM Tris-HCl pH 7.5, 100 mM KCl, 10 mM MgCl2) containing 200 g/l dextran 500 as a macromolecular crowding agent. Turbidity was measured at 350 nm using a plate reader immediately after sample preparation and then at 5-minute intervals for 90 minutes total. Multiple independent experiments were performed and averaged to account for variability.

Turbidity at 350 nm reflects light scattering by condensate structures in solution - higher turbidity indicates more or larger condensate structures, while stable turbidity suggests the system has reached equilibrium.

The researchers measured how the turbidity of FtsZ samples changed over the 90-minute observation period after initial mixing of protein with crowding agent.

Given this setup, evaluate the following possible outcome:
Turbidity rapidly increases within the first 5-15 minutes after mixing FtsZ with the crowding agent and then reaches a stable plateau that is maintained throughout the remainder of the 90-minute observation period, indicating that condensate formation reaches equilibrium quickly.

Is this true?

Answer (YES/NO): NO